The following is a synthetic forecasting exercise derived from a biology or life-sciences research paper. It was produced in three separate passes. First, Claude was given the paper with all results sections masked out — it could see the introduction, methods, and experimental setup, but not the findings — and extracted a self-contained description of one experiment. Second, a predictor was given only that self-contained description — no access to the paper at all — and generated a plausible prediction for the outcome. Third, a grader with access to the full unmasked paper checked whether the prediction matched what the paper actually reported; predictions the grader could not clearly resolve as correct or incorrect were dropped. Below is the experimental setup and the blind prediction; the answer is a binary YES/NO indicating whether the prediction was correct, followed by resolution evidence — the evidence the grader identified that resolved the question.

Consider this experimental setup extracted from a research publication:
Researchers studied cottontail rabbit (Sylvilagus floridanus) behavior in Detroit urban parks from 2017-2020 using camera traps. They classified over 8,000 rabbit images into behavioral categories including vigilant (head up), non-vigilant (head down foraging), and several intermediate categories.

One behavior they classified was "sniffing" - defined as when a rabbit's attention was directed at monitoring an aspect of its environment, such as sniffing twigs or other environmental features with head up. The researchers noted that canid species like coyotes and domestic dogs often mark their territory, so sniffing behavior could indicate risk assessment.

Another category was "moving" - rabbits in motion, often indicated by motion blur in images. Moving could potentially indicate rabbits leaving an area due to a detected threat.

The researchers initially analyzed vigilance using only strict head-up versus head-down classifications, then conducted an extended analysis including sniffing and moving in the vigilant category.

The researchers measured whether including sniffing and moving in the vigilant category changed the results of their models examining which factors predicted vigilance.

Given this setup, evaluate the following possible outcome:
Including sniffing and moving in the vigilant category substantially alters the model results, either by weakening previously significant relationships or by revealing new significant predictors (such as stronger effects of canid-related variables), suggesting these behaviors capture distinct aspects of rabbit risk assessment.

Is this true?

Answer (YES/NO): NO